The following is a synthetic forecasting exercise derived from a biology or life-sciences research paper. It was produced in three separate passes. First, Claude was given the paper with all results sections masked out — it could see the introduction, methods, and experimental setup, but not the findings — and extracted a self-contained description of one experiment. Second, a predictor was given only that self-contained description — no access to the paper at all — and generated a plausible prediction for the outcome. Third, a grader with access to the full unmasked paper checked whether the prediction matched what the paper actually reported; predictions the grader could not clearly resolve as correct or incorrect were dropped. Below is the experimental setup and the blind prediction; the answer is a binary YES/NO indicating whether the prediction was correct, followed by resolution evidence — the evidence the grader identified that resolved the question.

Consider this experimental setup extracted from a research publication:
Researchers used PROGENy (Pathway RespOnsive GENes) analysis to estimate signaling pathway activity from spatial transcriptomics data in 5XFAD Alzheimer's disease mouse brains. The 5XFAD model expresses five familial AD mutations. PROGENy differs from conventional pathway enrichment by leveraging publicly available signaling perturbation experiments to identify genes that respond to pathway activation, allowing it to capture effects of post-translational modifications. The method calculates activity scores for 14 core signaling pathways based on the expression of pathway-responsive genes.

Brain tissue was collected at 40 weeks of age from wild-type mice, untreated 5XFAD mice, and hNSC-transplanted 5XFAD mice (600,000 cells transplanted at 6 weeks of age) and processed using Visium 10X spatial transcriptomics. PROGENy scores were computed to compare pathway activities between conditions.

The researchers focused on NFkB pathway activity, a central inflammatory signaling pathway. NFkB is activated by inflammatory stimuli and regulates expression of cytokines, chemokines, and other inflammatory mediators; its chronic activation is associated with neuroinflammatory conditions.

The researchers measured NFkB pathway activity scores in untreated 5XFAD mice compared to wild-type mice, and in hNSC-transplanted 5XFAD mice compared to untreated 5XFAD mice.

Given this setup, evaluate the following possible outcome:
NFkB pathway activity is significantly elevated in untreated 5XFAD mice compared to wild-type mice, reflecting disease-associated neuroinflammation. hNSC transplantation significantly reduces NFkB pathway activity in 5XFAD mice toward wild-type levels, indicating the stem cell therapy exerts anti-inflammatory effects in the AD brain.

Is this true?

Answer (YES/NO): YES